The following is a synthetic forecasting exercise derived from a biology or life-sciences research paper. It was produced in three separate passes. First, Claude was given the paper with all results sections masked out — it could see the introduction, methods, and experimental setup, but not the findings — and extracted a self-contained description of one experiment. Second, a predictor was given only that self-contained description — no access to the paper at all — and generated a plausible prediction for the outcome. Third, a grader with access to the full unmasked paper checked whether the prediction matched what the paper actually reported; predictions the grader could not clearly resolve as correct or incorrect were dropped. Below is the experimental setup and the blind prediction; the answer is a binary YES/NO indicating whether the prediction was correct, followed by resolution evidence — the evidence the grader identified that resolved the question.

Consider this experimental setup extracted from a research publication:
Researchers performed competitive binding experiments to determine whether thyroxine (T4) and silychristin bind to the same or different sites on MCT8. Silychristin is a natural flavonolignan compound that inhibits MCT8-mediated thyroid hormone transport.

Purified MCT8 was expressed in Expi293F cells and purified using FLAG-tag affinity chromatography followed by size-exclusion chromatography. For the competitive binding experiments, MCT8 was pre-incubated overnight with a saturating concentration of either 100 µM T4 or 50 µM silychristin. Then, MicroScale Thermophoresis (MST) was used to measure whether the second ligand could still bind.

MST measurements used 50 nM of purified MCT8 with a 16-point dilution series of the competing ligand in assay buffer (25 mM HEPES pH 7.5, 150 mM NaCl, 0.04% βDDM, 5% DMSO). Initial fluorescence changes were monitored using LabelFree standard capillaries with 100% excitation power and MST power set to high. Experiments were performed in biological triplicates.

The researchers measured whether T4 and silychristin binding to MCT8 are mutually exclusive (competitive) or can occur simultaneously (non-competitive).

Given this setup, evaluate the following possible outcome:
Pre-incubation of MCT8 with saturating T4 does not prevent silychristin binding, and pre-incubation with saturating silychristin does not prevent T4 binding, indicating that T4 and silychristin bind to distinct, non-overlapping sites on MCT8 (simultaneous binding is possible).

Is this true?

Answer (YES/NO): NO